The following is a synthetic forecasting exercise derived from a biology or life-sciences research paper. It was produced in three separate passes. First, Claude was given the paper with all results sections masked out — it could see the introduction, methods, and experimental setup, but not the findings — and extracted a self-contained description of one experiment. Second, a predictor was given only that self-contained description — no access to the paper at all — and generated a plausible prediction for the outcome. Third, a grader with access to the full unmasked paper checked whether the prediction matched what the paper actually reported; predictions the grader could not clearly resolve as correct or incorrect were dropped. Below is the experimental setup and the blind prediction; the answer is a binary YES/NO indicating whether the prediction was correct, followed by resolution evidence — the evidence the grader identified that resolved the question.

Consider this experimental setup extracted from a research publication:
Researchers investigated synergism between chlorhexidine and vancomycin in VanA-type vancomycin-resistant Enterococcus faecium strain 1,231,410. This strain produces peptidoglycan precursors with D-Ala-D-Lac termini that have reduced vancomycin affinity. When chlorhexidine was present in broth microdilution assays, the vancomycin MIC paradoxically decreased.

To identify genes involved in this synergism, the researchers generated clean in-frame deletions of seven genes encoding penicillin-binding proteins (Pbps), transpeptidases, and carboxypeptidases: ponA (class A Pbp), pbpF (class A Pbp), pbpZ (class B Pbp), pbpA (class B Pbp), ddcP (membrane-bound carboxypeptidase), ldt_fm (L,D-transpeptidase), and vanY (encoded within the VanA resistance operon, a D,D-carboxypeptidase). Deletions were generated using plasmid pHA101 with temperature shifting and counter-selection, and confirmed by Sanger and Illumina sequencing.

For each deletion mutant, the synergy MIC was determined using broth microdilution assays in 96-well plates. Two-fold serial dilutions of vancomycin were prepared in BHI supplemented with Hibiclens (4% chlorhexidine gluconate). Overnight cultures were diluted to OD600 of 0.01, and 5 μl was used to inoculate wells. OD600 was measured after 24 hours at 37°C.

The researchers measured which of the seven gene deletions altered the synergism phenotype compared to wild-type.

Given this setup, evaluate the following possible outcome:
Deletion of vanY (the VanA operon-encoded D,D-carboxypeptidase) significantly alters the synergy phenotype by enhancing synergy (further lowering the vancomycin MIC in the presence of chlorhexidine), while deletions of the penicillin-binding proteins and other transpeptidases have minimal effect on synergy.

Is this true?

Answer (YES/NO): NO